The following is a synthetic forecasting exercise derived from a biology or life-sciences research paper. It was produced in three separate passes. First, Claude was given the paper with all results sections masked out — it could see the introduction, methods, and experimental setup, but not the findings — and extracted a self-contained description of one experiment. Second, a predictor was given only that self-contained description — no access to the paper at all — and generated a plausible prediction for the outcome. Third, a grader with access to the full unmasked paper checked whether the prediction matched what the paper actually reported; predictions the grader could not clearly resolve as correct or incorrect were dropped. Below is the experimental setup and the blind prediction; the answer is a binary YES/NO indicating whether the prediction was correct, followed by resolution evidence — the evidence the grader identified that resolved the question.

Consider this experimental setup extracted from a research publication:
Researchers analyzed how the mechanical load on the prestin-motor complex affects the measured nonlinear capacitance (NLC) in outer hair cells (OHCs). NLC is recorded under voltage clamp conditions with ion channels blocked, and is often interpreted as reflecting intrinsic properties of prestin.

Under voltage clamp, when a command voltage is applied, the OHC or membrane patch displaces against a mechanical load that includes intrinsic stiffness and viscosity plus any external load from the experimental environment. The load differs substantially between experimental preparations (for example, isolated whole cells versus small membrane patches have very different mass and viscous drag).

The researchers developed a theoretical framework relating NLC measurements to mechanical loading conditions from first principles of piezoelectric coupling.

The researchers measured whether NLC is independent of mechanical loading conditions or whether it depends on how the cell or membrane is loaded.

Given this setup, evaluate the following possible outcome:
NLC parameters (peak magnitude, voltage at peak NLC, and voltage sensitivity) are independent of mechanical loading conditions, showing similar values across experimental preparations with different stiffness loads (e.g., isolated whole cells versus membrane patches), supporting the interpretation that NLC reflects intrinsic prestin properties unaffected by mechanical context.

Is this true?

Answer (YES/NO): NO